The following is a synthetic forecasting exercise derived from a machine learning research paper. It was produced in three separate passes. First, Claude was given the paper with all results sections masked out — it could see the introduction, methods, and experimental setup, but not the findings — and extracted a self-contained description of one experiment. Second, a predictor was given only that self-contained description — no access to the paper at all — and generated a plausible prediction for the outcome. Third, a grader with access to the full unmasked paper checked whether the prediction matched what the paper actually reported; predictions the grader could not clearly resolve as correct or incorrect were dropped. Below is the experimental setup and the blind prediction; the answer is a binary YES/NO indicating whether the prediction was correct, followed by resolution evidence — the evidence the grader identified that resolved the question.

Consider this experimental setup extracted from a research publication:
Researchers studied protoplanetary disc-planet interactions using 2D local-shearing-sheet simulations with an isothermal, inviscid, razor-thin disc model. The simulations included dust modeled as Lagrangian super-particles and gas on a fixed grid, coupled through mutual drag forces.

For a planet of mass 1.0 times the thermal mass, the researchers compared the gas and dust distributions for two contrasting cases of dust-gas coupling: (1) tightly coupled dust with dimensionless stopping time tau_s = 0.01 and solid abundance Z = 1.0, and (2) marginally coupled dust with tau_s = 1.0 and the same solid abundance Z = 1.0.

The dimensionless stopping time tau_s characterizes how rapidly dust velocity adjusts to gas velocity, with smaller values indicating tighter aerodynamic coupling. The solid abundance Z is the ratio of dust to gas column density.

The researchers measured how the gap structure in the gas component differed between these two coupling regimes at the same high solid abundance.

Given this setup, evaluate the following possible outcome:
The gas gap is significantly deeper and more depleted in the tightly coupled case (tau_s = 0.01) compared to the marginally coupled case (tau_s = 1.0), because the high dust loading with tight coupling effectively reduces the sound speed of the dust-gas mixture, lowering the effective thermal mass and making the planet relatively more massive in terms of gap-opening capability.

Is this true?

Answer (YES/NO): NO